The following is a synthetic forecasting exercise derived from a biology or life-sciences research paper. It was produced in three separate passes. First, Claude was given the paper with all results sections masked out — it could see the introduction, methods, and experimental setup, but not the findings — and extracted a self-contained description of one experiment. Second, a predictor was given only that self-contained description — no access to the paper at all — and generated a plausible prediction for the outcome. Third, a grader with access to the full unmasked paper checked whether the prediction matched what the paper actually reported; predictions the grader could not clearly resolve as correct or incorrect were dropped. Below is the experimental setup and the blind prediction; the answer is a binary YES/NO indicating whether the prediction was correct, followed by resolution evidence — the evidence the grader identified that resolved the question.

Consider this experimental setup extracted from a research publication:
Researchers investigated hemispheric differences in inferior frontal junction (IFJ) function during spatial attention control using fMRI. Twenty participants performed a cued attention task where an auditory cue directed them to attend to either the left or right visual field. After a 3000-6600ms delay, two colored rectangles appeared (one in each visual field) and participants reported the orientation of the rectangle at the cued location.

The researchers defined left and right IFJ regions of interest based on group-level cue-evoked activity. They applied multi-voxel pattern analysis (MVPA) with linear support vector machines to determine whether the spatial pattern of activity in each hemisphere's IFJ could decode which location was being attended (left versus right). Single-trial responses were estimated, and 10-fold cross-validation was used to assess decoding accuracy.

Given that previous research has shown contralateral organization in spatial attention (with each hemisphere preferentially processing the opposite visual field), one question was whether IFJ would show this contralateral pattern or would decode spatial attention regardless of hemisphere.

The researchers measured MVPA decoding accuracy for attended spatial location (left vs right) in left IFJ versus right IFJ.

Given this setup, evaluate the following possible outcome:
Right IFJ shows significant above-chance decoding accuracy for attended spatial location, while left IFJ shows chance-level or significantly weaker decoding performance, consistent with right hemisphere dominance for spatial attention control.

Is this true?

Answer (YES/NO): NO